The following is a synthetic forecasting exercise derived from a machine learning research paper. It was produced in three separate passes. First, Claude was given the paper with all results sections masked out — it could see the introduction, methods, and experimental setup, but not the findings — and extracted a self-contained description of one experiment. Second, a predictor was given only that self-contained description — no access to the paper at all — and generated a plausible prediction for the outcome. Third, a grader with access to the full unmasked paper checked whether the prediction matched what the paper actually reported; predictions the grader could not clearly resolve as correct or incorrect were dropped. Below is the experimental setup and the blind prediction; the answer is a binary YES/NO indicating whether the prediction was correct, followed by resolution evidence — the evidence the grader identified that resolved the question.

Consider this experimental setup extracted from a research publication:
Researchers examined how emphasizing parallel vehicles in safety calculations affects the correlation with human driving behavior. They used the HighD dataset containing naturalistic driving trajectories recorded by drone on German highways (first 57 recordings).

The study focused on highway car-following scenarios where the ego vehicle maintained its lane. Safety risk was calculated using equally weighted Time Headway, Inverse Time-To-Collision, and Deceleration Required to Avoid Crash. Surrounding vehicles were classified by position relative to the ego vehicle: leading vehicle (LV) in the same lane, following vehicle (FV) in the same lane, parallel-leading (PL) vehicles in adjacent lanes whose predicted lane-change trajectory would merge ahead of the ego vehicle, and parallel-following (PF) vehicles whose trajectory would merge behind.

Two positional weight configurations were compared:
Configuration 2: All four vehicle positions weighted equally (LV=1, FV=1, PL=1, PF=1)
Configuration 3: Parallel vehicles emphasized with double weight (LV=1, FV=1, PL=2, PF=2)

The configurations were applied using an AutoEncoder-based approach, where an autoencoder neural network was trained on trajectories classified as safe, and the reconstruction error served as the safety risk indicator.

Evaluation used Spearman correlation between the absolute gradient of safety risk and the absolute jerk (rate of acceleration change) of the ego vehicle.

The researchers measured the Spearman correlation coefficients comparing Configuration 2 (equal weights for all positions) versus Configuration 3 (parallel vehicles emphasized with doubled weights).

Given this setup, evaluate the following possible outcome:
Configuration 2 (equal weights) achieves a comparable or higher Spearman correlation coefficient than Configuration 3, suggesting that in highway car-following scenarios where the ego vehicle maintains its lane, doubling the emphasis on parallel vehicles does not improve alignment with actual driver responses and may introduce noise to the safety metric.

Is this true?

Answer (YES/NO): YES